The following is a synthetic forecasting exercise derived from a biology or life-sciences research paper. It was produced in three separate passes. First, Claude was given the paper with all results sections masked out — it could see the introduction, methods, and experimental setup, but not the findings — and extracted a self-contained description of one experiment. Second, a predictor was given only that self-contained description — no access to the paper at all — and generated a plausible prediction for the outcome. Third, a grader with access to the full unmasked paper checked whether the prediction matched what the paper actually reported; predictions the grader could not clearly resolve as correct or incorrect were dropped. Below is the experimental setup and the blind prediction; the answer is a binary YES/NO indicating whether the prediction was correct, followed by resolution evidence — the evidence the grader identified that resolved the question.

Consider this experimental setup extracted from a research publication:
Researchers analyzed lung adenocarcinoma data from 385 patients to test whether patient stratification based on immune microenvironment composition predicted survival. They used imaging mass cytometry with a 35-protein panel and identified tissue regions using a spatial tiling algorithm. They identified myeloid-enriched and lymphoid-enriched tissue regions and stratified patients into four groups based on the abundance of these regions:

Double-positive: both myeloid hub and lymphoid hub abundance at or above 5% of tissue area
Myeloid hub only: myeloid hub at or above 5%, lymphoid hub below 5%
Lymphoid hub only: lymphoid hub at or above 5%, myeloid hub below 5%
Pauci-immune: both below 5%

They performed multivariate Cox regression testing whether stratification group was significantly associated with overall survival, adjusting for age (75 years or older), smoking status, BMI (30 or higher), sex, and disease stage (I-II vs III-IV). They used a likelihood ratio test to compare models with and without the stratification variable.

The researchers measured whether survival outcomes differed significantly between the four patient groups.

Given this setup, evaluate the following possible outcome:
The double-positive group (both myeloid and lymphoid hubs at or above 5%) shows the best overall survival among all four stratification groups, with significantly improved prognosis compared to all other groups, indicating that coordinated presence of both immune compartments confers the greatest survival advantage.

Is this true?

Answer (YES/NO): YES